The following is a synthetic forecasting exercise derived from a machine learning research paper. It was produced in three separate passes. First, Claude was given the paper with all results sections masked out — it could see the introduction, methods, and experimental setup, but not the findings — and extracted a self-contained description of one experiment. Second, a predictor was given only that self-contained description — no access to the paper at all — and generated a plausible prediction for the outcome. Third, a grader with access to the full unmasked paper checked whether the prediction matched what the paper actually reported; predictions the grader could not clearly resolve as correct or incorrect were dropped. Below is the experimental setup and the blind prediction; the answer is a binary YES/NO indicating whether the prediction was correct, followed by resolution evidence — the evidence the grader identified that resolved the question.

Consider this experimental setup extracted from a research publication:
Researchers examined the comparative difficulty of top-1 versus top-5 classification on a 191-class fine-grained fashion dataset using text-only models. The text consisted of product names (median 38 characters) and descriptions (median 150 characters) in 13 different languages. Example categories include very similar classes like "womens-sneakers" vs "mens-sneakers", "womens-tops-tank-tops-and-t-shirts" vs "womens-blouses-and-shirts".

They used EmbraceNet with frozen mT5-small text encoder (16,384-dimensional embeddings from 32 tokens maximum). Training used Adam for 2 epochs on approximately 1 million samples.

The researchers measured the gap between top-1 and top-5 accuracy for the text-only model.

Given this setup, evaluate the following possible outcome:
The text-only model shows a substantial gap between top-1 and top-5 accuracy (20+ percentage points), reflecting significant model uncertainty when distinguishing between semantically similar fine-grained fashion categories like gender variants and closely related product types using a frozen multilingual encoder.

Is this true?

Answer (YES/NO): YES